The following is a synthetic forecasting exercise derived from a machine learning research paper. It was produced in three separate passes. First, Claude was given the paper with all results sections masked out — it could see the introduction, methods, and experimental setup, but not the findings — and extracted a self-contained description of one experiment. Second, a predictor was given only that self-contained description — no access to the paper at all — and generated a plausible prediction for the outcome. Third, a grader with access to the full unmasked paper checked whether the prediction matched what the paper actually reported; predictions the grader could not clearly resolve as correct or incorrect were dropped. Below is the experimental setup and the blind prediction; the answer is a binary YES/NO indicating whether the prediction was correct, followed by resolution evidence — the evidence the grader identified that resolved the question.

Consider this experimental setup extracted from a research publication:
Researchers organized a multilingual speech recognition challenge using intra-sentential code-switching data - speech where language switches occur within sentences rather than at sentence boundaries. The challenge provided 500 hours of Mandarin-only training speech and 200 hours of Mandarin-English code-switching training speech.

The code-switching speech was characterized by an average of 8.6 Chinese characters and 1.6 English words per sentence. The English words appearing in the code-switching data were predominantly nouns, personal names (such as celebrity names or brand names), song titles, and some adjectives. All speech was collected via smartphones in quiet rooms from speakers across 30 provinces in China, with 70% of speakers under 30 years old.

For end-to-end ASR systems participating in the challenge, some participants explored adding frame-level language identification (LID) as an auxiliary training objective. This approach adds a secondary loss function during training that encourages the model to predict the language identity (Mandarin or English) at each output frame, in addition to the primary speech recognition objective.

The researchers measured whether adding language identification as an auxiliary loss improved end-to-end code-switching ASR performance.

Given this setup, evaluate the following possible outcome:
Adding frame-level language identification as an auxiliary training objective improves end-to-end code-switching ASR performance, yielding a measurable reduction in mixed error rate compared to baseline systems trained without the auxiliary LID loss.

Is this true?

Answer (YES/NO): YES